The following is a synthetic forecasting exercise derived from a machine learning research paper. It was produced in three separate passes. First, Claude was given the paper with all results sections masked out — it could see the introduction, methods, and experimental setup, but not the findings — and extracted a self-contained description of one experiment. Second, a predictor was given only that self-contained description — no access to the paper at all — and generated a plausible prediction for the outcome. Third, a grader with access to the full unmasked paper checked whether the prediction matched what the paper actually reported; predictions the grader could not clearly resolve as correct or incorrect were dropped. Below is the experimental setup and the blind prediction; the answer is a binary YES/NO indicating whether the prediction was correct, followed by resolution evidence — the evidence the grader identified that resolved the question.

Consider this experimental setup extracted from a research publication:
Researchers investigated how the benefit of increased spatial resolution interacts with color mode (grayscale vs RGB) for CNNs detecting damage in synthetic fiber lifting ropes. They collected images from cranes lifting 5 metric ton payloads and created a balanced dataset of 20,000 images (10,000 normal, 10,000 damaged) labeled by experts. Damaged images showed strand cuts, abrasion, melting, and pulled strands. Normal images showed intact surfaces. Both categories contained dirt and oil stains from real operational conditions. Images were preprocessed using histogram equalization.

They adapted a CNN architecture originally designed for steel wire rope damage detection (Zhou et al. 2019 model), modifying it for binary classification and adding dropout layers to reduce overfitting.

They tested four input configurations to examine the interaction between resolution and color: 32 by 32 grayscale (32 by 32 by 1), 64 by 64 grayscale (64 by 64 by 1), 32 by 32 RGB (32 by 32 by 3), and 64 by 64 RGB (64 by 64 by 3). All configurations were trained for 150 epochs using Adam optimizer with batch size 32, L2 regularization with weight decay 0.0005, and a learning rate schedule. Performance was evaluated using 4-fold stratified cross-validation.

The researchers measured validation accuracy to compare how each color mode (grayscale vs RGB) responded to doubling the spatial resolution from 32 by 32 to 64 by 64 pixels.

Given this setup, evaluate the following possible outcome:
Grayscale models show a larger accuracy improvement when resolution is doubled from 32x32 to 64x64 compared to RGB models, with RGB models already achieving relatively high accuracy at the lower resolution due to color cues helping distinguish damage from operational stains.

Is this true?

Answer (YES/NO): YES